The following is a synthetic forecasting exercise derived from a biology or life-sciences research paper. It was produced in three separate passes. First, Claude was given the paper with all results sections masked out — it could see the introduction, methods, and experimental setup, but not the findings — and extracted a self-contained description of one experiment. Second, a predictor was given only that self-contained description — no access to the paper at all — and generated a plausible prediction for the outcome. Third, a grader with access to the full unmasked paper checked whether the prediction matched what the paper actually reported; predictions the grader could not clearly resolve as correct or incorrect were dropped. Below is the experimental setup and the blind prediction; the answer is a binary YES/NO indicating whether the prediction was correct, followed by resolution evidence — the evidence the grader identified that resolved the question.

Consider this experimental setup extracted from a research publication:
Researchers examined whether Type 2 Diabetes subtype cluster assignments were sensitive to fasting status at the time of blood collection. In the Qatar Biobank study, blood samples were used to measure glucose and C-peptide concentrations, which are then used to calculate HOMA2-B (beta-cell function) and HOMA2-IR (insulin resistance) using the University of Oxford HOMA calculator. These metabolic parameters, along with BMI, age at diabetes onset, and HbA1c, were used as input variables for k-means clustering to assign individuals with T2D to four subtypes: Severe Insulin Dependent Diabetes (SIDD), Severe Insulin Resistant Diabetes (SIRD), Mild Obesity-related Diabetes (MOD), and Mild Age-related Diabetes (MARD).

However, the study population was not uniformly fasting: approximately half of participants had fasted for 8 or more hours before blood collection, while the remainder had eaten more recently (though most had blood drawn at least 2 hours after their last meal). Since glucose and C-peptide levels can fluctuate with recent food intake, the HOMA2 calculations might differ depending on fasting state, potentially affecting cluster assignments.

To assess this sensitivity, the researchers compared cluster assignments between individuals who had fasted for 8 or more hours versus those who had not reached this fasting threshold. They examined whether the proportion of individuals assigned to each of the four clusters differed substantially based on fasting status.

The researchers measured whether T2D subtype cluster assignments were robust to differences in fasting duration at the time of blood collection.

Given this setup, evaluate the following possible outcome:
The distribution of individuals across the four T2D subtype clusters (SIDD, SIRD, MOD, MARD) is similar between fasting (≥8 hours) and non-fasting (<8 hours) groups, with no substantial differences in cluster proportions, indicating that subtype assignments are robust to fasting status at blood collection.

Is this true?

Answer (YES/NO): YES